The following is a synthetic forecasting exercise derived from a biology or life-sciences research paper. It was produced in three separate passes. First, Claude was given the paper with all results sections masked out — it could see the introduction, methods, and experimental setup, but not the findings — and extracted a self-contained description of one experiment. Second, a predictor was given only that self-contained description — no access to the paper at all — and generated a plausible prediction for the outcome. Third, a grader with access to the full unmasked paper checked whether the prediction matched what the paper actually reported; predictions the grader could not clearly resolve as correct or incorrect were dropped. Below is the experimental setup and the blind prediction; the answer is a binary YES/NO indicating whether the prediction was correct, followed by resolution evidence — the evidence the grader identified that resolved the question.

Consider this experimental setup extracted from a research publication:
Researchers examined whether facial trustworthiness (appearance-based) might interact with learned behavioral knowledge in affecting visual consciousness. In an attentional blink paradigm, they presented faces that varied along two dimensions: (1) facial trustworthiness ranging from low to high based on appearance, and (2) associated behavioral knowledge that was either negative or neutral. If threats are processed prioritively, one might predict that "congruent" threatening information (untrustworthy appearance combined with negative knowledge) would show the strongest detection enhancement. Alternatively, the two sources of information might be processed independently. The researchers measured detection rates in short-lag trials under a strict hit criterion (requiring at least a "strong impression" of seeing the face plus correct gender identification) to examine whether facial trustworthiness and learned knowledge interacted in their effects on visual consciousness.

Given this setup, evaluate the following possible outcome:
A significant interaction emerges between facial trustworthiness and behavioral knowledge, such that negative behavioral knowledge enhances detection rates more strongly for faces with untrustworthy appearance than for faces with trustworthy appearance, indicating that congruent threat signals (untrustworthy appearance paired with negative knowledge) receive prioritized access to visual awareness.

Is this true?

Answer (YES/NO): NO